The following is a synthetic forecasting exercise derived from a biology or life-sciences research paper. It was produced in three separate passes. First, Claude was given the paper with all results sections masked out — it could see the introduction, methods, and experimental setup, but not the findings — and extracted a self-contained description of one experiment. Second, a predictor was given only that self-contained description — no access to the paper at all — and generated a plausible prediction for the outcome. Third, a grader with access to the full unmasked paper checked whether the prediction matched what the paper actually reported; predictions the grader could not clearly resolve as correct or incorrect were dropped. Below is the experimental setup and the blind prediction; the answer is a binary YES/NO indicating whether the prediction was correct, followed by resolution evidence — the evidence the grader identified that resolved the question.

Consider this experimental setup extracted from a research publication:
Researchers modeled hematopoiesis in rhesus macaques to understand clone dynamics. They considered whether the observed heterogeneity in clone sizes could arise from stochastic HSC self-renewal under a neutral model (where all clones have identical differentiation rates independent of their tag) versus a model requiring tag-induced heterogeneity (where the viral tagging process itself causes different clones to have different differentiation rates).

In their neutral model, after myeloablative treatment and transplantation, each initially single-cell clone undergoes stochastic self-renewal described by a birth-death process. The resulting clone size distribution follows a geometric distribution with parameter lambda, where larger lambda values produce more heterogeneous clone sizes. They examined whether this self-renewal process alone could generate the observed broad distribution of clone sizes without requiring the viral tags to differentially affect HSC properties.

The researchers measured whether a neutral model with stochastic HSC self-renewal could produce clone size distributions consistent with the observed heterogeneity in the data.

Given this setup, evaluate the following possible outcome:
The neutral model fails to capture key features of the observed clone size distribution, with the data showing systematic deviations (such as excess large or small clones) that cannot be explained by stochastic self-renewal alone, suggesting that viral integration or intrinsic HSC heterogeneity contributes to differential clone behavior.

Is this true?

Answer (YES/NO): NO